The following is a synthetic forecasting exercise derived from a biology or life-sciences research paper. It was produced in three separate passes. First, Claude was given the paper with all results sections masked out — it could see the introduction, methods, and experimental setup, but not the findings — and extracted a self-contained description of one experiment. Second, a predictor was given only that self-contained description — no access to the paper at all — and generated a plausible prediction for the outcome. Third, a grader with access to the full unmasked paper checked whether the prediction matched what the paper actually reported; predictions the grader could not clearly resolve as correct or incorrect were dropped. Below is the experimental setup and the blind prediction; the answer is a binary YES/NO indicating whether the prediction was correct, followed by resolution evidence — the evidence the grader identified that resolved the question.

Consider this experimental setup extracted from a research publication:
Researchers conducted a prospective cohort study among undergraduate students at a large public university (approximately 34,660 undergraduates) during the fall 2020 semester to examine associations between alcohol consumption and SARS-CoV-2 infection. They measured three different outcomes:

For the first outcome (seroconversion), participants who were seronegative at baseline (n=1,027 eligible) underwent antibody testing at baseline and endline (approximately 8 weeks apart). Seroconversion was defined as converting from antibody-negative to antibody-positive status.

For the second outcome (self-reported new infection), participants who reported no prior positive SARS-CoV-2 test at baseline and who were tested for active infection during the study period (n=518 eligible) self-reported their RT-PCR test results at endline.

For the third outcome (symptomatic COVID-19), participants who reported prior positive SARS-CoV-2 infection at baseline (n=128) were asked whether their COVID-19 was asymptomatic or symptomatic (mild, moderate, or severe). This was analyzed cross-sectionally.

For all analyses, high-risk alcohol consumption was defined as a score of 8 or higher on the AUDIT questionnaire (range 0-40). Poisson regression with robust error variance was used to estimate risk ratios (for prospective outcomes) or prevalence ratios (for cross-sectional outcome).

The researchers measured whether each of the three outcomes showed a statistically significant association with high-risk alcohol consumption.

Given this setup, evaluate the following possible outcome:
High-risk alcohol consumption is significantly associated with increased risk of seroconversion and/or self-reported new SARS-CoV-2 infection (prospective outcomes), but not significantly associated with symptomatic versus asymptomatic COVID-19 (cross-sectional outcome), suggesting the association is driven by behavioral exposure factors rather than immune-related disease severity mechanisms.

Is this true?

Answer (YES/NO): YES